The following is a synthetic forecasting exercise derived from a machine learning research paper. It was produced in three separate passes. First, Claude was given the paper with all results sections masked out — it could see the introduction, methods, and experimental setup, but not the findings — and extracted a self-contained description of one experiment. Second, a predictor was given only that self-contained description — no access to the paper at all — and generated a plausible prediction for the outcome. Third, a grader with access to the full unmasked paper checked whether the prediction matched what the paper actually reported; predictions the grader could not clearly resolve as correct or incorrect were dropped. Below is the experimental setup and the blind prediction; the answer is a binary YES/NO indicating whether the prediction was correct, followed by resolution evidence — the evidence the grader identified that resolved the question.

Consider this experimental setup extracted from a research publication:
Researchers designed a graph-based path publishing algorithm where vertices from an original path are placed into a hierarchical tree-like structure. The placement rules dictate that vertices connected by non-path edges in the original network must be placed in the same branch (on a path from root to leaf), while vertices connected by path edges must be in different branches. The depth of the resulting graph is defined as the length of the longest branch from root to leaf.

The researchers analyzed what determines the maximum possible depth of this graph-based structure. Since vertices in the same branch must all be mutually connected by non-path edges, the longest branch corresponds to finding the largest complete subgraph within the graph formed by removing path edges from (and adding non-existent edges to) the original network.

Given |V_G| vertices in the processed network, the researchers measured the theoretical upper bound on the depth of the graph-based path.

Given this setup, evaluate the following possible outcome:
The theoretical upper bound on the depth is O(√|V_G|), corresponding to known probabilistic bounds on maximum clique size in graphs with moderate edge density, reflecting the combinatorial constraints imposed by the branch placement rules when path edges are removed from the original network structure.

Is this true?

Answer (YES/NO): NO